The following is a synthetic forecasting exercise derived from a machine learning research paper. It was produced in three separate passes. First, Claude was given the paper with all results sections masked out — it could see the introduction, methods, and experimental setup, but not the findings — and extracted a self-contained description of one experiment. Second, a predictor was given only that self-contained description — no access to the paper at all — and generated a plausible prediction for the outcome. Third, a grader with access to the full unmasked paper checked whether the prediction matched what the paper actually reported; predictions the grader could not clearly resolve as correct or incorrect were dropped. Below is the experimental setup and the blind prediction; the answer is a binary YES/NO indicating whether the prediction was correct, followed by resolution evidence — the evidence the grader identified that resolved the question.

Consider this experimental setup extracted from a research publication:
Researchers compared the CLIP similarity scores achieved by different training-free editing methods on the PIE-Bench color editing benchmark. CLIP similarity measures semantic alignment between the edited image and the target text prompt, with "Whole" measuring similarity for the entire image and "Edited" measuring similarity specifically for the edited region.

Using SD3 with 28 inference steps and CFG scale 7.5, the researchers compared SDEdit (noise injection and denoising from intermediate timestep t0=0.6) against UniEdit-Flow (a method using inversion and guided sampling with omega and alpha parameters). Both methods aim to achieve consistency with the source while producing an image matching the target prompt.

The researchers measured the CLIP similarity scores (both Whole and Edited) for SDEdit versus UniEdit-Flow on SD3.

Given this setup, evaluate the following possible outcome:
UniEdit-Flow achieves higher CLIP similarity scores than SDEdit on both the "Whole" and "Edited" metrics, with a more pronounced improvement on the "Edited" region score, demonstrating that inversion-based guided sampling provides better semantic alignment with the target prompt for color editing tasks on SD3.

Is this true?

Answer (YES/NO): YES